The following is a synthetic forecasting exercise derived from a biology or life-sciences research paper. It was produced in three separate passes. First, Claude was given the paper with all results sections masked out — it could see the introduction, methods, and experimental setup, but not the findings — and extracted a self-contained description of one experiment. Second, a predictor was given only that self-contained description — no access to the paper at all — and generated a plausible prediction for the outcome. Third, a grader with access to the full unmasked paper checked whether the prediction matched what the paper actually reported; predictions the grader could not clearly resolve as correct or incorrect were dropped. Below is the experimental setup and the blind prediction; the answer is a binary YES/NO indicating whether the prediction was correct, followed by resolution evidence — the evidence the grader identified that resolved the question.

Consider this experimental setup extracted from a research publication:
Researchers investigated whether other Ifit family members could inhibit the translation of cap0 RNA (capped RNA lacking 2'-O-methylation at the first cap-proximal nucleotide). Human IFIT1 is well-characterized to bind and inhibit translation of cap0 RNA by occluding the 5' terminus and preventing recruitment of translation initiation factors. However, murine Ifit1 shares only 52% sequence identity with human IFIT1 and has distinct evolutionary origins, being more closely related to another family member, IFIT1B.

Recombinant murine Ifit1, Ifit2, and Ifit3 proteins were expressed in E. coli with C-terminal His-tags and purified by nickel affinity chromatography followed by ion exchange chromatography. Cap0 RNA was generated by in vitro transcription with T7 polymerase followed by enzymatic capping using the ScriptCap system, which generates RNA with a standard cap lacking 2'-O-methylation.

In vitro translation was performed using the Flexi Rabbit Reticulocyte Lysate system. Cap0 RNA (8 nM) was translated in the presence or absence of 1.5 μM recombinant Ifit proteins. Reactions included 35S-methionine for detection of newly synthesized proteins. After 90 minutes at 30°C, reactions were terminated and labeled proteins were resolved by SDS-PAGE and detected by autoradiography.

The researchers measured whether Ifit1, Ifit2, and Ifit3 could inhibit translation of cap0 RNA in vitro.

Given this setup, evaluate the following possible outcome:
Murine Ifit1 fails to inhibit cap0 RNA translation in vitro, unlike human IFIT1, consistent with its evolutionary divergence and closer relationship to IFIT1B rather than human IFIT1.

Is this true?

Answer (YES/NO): NO